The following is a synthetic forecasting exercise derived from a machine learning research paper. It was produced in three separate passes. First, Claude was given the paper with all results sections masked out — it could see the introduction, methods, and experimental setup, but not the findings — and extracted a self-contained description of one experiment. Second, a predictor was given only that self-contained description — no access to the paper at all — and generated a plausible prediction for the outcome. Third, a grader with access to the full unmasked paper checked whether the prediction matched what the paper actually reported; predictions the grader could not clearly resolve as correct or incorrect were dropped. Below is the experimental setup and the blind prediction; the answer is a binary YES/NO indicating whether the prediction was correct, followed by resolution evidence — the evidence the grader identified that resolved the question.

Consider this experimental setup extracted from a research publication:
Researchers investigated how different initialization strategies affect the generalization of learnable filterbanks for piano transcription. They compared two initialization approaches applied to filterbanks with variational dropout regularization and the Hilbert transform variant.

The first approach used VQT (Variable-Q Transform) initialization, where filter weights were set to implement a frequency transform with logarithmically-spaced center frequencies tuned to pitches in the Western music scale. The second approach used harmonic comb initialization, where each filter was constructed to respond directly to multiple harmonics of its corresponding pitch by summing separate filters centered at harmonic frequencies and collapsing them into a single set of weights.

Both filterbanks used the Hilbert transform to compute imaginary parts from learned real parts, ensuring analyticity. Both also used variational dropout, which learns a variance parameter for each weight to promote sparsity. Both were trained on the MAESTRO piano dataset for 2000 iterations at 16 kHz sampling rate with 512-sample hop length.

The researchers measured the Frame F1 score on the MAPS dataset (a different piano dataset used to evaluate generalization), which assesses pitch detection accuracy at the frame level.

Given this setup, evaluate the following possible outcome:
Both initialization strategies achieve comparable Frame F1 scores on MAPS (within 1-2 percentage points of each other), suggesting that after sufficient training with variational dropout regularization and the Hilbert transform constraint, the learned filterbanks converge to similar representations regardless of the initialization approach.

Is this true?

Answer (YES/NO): YES